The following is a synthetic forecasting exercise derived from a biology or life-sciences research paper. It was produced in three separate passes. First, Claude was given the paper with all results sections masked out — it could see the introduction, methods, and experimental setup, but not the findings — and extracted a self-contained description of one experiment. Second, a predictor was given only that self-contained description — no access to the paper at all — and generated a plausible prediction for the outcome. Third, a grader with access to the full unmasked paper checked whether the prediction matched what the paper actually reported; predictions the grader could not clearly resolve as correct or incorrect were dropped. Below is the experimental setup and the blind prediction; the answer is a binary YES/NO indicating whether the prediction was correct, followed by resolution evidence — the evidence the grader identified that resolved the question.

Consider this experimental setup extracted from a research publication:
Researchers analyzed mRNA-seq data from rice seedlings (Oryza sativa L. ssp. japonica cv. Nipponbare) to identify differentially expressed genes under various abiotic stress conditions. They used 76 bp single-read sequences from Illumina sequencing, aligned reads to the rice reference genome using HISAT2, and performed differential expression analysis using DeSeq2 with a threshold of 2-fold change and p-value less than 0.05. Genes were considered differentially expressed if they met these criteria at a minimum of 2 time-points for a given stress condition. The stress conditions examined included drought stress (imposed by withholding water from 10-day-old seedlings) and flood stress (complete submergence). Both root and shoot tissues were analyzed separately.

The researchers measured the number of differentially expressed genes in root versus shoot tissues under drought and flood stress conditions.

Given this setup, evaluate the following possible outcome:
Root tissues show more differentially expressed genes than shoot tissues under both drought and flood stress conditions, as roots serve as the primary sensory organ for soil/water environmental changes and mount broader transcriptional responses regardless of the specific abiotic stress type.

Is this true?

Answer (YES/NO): NO